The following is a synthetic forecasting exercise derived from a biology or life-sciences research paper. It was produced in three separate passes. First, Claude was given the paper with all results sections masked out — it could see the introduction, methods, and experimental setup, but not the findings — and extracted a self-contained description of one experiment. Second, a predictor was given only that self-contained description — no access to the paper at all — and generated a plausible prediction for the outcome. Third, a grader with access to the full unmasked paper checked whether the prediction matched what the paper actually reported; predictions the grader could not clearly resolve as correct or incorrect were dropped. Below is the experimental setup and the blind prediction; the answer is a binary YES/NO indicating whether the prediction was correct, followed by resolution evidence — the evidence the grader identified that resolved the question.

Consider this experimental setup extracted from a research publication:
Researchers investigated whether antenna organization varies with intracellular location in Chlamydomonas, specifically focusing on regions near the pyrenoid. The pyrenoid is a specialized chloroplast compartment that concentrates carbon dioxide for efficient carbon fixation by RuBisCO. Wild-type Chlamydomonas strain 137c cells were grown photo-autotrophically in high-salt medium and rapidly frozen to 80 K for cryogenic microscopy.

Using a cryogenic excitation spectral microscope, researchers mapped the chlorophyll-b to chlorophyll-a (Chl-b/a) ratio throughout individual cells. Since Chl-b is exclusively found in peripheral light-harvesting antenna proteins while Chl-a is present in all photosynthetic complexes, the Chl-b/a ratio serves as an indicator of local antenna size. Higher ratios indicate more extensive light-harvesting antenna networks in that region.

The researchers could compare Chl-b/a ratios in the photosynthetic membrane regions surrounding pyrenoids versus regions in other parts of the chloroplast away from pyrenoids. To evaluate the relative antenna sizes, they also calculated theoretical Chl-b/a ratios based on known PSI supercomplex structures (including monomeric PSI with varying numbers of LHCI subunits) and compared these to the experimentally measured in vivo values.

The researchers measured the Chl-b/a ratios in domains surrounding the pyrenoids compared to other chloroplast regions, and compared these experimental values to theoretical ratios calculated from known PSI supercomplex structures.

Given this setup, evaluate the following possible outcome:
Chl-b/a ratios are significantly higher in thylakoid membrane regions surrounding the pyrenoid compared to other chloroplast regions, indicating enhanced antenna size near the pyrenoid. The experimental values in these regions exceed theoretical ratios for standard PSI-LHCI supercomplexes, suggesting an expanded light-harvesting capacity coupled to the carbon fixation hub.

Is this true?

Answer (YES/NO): YES